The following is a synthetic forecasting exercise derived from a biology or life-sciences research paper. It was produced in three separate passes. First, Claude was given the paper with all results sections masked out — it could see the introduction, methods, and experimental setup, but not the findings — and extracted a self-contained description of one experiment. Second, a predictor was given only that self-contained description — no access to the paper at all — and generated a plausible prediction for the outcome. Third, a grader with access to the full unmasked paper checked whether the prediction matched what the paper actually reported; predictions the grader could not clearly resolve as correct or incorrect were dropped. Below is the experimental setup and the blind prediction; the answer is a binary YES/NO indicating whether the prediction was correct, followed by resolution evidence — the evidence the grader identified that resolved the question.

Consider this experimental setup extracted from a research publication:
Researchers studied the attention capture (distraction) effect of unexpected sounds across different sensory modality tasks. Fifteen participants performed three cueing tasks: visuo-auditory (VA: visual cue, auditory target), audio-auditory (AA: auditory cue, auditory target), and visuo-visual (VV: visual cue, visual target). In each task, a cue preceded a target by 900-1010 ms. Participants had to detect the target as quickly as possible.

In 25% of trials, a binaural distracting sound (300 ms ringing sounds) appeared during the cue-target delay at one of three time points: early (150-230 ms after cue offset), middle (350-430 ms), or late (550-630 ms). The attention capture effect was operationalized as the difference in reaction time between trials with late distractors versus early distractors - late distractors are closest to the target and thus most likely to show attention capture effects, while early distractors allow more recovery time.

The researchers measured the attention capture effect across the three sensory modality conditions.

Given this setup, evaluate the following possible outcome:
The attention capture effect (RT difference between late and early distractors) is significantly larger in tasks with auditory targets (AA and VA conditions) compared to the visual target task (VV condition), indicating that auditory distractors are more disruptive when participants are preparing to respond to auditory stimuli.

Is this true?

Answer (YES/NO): YES